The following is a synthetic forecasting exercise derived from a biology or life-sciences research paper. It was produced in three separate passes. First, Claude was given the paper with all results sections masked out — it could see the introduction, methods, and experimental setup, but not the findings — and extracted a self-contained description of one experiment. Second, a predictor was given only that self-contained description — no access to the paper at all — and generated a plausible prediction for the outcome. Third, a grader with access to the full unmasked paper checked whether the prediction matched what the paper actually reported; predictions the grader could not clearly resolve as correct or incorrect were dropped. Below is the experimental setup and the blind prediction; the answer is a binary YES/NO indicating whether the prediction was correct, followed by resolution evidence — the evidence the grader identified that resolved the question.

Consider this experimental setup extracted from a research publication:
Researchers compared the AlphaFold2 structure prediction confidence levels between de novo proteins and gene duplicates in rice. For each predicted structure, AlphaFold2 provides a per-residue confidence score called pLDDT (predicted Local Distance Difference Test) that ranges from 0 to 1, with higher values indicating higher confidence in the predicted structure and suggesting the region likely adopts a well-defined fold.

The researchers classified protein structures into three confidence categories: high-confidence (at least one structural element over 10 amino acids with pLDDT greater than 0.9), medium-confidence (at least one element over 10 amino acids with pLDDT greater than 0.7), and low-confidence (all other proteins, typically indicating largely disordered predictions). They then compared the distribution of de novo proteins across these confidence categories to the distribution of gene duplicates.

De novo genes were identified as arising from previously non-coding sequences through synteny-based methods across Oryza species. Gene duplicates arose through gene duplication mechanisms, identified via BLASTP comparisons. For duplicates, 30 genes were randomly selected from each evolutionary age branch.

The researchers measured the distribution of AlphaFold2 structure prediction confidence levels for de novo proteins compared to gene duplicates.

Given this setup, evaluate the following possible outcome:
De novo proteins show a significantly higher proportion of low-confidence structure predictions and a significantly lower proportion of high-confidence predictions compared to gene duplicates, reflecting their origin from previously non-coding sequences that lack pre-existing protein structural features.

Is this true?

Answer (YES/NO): YES